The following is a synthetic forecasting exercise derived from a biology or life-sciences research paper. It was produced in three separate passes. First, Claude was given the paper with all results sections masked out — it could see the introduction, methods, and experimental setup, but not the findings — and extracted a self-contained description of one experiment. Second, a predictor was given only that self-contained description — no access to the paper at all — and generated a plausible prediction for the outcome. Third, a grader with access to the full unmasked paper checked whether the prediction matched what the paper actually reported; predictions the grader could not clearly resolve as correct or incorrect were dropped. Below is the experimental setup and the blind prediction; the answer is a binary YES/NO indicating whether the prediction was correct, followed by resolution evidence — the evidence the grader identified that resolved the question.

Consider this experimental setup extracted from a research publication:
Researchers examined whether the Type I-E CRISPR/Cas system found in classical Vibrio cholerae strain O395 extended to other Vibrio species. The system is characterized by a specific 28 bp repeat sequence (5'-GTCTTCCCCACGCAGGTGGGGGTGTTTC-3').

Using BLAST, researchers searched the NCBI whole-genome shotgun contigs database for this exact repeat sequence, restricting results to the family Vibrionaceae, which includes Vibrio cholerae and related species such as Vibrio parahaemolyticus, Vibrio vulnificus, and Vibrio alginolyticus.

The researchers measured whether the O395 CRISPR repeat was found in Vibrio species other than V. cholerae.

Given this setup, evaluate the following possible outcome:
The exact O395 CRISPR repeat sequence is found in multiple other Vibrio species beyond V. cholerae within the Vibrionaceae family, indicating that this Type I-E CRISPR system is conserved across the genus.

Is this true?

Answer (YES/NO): NO